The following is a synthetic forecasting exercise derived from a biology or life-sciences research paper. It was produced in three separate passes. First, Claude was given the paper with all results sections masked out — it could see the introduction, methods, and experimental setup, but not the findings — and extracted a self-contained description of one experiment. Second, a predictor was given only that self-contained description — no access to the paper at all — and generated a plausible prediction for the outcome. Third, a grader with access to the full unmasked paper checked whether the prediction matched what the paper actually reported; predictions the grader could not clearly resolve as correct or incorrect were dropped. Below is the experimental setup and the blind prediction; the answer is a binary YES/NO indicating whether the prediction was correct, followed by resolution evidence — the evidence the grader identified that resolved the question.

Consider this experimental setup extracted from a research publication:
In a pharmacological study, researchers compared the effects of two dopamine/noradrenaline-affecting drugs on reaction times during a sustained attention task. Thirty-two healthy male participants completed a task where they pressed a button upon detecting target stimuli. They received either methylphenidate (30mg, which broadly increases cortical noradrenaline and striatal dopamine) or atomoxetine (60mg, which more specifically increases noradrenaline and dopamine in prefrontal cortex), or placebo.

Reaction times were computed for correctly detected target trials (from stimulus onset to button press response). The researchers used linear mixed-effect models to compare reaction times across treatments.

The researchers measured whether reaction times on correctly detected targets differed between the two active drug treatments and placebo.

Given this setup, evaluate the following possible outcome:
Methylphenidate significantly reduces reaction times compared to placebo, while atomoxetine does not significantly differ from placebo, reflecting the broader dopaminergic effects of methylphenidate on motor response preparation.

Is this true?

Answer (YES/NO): YES